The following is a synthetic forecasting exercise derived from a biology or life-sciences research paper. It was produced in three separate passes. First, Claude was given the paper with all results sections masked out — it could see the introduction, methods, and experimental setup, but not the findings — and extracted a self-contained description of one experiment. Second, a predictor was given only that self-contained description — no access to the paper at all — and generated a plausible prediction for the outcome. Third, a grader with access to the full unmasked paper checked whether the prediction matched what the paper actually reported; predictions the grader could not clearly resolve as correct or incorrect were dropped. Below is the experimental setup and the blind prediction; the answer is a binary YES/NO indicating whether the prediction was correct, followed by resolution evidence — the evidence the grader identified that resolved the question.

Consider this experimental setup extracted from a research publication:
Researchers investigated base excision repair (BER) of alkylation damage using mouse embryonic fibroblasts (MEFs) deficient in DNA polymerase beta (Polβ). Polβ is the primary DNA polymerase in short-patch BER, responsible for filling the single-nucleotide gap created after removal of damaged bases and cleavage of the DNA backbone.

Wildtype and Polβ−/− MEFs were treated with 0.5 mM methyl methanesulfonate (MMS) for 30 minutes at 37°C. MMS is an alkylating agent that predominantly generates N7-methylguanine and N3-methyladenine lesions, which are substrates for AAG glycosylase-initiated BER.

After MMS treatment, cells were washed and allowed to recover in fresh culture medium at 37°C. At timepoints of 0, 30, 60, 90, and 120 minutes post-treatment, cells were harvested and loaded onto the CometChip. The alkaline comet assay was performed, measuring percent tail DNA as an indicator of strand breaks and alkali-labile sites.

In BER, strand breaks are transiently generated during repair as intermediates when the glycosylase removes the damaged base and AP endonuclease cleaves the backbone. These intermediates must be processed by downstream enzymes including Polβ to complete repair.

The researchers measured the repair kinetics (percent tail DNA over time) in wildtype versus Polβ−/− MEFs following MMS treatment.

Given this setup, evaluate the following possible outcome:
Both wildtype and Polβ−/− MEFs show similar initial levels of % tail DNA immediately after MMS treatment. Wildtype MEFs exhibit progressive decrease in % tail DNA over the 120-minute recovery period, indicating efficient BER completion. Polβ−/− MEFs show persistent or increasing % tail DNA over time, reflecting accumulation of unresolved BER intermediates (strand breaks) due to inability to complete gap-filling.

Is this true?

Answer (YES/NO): NO